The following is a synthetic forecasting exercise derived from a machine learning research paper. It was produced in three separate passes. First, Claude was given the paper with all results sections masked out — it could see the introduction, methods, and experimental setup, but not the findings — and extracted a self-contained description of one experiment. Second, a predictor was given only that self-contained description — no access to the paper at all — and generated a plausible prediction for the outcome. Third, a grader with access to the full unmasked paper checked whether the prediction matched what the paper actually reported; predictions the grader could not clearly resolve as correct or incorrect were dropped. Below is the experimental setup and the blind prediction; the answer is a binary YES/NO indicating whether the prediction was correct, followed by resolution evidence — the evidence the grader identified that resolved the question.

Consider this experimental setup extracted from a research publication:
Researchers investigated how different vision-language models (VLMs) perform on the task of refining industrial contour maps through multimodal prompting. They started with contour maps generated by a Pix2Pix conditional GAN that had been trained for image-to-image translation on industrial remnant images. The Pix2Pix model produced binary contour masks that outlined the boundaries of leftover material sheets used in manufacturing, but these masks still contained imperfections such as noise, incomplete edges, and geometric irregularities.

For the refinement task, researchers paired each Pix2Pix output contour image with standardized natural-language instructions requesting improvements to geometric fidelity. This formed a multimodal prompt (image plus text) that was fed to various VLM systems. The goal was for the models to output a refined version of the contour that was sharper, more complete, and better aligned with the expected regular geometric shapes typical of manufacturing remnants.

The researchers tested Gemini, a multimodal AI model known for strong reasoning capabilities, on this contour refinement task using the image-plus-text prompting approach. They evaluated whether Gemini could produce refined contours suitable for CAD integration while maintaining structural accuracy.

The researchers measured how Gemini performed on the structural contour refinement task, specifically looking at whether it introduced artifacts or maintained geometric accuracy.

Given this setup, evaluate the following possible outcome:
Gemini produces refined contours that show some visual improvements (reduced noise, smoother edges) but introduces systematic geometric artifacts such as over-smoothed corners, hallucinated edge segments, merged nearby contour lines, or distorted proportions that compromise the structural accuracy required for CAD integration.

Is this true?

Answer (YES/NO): YES